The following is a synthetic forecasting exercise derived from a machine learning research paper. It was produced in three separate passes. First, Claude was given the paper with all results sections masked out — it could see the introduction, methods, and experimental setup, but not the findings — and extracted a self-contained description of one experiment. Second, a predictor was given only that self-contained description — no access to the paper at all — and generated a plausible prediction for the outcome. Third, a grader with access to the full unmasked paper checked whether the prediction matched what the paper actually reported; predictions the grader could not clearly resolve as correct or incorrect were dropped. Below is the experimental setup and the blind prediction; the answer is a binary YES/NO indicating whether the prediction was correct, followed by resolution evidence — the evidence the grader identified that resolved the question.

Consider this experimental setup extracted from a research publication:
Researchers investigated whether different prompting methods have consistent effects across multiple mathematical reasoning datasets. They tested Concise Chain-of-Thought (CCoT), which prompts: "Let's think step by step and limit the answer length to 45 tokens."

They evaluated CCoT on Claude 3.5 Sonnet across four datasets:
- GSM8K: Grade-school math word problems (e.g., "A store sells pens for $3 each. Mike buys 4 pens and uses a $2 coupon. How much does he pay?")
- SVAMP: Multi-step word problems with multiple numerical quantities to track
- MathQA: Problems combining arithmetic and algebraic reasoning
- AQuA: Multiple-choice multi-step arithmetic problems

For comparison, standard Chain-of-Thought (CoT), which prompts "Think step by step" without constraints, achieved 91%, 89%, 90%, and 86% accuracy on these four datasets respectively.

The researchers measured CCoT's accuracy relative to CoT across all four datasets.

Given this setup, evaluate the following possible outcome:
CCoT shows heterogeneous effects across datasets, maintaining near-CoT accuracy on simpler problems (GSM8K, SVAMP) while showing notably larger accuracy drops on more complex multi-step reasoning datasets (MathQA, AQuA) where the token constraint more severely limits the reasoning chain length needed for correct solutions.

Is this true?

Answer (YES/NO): YES